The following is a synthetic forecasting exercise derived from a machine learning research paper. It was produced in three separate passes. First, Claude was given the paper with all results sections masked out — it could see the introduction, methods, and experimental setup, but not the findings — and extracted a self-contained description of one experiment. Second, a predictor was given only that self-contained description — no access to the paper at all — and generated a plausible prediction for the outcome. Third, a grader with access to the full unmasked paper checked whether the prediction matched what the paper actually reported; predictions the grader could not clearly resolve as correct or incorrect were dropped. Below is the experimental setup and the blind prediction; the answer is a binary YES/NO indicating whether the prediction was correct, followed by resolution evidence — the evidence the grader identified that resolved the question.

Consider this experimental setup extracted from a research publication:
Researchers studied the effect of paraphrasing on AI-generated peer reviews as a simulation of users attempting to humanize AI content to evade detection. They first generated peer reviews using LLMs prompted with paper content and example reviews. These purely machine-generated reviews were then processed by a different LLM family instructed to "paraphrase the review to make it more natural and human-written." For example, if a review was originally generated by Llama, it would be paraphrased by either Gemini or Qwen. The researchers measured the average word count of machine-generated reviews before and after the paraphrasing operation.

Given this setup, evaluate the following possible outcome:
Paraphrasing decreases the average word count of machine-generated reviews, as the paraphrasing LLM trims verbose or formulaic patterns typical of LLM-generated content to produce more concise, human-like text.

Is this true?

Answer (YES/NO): YES